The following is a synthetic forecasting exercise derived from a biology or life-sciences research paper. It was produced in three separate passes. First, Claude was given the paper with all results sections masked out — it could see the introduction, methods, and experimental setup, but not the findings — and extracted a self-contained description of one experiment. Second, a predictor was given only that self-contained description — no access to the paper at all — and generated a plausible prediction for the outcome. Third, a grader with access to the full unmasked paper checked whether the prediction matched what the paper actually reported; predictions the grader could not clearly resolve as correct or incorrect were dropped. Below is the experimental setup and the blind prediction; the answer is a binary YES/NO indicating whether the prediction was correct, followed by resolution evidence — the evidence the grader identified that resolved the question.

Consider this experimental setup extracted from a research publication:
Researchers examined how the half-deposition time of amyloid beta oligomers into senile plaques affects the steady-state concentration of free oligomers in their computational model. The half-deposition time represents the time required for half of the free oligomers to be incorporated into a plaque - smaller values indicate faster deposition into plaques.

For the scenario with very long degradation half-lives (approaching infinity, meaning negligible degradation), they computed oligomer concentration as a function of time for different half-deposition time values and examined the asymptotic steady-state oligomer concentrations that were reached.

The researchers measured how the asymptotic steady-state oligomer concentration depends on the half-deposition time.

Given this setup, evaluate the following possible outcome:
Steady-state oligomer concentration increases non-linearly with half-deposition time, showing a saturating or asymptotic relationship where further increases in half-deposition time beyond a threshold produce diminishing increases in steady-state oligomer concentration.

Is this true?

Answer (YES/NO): NO